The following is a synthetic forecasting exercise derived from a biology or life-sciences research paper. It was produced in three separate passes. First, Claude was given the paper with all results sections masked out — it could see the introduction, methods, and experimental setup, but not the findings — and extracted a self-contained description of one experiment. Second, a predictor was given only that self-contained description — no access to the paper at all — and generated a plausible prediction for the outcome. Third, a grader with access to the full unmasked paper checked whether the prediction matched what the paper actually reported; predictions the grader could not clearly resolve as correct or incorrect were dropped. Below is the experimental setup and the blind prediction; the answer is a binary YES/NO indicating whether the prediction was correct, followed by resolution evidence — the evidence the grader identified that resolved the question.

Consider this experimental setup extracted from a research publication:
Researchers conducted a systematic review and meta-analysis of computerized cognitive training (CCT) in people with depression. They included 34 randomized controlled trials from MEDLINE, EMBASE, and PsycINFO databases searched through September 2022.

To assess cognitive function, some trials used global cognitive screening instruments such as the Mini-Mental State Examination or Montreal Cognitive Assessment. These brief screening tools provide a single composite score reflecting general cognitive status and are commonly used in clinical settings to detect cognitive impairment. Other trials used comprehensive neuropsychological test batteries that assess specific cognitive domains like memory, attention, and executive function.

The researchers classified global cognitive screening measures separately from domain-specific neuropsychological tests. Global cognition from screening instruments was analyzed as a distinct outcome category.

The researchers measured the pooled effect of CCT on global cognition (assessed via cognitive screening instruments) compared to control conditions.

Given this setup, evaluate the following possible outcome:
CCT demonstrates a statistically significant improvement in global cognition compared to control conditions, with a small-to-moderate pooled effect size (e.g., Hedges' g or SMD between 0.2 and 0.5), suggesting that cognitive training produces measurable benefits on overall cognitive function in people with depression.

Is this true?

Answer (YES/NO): NO